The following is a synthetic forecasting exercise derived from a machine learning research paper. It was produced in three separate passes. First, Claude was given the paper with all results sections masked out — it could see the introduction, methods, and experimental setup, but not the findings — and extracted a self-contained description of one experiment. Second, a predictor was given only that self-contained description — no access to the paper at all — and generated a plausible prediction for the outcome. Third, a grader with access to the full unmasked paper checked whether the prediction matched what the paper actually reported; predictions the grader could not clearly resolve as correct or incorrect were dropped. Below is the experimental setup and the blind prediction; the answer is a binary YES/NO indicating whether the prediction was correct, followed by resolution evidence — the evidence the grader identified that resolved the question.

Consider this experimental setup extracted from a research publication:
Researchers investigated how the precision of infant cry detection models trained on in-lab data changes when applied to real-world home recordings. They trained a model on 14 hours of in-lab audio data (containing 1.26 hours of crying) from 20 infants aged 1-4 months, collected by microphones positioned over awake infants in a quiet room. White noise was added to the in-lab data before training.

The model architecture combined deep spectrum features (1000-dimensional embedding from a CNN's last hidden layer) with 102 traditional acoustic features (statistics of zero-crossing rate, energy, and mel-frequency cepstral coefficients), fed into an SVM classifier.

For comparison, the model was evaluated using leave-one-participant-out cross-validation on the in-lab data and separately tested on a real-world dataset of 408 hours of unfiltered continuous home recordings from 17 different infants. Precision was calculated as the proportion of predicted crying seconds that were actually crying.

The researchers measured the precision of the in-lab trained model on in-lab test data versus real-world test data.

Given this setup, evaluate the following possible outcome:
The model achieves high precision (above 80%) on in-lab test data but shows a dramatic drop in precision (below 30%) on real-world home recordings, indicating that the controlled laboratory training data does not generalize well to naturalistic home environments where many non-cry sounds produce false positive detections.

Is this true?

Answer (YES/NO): NO